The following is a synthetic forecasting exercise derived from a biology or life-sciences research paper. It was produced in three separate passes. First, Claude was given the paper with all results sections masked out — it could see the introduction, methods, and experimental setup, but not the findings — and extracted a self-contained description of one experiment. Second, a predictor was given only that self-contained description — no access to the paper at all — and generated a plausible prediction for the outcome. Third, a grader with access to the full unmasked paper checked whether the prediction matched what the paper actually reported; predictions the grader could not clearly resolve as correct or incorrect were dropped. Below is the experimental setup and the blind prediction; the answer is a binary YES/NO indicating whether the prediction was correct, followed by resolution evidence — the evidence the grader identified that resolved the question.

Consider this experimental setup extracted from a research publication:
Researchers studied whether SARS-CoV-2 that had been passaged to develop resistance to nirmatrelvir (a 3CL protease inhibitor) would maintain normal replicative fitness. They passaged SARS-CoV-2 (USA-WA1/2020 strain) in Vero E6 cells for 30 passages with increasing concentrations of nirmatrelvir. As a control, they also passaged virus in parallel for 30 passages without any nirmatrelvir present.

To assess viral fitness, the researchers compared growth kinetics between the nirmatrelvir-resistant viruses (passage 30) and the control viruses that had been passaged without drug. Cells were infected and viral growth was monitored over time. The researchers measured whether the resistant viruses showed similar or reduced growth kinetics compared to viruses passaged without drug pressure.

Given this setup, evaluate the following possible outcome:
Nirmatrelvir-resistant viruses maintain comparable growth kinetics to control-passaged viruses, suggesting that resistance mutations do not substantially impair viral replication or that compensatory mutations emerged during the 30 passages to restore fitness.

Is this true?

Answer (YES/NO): YES